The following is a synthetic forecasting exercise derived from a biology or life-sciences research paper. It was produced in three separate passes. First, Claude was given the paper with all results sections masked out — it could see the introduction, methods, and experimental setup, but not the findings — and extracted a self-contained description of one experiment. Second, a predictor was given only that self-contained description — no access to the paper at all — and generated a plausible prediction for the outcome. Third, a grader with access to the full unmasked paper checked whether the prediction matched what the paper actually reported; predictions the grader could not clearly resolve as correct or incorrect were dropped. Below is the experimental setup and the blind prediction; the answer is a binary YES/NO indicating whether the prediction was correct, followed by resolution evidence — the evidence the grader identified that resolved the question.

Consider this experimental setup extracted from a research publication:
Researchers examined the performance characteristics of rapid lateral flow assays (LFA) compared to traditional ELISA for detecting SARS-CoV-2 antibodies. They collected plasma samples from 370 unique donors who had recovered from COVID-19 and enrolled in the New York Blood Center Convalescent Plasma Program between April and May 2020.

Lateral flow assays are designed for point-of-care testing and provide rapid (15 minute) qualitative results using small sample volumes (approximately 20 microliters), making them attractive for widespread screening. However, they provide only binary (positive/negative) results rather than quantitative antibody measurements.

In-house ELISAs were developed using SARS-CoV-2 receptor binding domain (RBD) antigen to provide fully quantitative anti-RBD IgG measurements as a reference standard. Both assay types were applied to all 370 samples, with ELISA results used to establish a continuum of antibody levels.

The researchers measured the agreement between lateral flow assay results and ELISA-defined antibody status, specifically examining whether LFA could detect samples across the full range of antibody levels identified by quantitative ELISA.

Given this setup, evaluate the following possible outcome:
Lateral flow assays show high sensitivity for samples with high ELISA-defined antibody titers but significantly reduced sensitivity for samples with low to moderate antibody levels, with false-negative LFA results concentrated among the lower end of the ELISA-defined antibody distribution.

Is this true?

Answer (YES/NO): YES